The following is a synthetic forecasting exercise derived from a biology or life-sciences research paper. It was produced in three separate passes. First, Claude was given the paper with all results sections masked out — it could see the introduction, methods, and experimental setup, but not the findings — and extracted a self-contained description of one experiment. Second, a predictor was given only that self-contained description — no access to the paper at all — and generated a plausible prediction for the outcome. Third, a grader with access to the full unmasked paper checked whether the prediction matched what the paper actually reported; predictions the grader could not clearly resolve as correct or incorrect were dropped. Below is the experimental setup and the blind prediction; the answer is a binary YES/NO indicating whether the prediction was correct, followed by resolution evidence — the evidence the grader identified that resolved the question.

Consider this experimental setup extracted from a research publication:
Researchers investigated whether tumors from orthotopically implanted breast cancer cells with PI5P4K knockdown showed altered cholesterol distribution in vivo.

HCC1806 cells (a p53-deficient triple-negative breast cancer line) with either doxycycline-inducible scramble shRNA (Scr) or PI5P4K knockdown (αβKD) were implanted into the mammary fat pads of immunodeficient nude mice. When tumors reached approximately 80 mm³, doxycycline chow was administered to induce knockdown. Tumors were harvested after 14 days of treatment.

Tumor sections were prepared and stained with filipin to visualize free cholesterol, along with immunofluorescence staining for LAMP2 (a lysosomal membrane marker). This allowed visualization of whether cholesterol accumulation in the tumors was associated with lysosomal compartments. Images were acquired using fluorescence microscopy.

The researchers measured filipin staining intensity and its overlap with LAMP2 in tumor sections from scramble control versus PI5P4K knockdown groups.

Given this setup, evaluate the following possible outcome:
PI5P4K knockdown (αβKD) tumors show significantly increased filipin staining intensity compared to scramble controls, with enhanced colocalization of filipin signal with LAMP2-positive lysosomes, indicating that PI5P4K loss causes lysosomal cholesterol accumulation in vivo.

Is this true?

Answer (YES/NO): YES